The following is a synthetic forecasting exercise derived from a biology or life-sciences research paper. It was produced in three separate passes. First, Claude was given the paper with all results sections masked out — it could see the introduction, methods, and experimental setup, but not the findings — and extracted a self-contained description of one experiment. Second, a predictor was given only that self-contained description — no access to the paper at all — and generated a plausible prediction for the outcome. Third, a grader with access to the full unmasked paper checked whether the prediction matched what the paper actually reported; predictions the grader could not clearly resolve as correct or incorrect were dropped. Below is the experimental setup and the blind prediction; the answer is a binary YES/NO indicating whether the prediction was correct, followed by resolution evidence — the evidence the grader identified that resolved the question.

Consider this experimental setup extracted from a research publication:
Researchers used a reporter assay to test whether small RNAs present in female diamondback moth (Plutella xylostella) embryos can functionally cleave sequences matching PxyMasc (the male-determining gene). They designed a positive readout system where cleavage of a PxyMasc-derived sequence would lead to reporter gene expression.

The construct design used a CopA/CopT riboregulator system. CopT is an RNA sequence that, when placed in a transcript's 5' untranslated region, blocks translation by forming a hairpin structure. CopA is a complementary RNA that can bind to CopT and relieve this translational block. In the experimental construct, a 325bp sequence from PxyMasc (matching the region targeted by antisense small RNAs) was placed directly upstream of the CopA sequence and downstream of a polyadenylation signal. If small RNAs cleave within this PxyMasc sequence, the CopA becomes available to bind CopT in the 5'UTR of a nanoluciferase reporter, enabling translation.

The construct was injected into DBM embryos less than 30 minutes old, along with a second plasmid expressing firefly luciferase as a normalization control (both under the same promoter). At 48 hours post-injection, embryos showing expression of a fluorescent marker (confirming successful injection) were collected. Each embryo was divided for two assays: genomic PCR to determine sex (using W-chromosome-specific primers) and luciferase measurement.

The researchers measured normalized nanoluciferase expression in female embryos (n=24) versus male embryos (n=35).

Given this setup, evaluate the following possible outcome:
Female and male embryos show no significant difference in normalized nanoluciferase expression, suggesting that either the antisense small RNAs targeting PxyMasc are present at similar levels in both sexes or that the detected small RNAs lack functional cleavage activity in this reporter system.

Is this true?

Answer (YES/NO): NO